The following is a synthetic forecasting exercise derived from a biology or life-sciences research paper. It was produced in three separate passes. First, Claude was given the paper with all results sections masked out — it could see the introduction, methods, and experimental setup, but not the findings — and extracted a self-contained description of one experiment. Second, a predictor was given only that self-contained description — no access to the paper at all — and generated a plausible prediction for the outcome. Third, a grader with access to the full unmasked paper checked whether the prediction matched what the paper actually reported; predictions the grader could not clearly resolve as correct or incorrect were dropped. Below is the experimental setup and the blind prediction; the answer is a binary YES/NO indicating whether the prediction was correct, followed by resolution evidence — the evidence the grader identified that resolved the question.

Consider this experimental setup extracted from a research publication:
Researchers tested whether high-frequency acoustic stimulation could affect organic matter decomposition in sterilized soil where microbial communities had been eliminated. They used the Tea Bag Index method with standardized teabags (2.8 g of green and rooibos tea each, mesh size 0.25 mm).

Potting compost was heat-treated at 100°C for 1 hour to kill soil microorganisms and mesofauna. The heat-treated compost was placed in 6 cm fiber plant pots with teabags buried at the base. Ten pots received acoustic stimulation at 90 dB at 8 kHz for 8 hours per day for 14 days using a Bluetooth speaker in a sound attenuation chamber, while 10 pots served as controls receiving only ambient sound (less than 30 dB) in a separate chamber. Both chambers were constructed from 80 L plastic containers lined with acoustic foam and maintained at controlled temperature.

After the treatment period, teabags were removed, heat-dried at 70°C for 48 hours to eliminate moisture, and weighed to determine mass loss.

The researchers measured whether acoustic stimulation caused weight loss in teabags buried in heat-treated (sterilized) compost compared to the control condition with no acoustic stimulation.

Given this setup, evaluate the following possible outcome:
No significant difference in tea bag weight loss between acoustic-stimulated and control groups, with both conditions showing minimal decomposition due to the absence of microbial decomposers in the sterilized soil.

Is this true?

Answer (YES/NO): NO